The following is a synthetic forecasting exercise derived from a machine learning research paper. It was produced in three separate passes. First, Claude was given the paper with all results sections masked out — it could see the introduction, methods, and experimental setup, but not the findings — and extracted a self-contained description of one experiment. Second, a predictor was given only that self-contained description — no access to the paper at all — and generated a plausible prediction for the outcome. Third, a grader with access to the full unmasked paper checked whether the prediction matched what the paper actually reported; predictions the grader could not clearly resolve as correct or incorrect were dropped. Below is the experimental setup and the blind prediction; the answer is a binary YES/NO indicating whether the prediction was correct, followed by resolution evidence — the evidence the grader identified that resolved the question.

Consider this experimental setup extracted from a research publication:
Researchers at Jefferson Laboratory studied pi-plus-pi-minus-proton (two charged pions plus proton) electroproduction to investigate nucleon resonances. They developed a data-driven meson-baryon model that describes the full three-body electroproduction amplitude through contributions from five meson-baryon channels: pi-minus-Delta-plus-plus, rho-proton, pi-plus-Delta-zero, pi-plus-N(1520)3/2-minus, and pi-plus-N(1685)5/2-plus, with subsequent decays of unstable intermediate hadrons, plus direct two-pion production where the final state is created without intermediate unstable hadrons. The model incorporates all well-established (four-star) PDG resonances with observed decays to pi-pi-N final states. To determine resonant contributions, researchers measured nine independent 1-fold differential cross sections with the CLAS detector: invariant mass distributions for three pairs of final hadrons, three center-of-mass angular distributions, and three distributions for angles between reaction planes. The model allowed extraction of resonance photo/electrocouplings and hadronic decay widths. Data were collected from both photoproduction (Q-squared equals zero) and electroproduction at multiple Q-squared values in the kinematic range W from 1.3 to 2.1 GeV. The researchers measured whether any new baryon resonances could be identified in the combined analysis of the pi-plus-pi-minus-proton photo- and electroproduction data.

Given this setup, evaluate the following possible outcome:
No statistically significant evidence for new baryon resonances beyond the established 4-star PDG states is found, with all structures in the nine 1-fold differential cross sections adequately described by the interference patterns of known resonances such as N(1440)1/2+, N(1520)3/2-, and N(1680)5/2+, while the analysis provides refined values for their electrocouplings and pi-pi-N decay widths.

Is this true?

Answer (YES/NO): NO